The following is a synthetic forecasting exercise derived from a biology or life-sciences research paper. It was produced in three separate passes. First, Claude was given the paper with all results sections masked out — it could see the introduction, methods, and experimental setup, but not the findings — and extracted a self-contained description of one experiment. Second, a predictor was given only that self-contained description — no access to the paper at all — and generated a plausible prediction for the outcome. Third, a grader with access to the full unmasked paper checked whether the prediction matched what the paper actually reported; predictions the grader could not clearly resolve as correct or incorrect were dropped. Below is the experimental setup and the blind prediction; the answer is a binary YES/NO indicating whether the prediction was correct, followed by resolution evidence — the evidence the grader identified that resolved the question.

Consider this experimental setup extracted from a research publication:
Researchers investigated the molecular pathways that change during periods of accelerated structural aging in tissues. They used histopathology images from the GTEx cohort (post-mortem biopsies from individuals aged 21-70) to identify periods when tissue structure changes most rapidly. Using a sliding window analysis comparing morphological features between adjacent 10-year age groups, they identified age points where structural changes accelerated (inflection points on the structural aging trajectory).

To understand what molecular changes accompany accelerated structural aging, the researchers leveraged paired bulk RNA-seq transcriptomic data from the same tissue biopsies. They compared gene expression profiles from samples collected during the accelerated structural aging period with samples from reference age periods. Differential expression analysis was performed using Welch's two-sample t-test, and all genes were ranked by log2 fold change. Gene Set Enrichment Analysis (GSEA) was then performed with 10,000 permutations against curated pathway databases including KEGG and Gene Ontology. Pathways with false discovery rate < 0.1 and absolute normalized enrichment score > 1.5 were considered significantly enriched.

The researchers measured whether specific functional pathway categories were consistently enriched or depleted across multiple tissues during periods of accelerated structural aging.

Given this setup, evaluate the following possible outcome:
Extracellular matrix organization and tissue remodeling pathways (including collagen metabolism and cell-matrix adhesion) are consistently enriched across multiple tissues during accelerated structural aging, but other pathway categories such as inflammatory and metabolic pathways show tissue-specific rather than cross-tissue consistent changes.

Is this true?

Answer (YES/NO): NO